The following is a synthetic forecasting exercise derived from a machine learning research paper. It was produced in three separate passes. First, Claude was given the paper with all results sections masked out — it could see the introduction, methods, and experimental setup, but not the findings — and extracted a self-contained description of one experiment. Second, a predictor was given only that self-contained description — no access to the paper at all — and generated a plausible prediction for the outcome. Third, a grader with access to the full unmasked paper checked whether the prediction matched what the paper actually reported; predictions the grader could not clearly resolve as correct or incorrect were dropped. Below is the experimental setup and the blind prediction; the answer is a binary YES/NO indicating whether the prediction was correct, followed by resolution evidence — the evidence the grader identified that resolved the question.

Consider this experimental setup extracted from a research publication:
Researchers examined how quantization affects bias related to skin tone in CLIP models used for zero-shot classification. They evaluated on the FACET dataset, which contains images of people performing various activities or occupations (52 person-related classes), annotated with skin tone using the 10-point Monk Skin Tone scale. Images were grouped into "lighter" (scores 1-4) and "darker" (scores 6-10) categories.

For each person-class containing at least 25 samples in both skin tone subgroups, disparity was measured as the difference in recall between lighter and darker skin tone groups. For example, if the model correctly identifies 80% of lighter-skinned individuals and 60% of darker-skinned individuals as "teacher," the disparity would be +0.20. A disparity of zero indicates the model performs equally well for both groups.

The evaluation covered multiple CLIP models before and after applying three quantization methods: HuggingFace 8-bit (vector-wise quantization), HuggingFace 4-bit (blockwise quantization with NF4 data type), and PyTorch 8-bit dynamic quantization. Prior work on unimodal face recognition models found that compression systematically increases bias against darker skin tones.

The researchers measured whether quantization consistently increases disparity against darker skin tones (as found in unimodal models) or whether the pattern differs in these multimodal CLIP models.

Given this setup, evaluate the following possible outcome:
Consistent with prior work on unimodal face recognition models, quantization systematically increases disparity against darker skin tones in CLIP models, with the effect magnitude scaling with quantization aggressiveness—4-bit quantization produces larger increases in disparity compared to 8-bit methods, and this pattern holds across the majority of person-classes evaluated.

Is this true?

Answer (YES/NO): NO